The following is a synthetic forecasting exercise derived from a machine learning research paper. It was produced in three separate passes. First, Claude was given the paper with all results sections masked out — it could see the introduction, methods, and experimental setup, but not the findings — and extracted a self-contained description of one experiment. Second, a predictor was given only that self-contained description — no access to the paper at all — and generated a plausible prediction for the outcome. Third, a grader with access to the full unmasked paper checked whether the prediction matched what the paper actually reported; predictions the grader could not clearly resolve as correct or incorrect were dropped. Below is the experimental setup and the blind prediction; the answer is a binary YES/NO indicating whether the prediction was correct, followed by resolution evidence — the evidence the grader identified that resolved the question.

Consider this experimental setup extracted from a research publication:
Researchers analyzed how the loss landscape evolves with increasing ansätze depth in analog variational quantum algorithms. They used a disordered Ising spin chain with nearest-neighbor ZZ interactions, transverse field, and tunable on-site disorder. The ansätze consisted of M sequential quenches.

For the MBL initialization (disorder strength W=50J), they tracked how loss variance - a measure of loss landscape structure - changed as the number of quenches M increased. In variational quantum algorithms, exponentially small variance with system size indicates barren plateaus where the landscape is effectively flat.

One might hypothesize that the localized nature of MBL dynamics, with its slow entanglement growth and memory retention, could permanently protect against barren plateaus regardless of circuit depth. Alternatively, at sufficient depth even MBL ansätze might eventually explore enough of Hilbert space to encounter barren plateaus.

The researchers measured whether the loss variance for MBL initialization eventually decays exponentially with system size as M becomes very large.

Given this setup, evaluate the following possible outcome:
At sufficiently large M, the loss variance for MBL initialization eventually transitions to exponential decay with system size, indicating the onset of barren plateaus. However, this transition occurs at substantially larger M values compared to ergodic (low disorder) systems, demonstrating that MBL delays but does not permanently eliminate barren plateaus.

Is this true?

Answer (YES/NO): YES